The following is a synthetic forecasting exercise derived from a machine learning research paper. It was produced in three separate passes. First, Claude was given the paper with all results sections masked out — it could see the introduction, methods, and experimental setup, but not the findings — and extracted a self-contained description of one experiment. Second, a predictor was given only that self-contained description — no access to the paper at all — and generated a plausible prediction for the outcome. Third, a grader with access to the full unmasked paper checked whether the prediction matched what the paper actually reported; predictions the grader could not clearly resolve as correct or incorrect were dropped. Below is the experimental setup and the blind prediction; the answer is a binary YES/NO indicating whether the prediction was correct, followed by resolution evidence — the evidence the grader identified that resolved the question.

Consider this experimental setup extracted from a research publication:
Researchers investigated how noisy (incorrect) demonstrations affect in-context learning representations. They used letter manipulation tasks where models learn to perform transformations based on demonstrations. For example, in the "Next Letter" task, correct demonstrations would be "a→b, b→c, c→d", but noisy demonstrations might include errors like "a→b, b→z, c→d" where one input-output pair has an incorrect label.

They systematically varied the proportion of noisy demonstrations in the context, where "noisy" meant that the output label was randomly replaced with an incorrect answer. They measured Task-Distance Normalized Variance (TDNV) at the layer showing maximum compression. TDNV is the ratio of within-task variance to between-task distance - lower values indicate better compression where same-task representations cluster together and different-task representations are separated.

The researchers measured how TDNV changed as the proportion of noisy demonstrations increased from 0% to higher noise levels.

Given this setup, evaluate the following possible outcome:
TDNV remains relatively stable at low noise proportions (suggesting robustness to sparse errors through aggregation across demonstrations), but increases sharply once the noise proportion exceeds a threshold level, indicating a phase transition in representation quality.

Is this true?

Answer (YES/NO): NO